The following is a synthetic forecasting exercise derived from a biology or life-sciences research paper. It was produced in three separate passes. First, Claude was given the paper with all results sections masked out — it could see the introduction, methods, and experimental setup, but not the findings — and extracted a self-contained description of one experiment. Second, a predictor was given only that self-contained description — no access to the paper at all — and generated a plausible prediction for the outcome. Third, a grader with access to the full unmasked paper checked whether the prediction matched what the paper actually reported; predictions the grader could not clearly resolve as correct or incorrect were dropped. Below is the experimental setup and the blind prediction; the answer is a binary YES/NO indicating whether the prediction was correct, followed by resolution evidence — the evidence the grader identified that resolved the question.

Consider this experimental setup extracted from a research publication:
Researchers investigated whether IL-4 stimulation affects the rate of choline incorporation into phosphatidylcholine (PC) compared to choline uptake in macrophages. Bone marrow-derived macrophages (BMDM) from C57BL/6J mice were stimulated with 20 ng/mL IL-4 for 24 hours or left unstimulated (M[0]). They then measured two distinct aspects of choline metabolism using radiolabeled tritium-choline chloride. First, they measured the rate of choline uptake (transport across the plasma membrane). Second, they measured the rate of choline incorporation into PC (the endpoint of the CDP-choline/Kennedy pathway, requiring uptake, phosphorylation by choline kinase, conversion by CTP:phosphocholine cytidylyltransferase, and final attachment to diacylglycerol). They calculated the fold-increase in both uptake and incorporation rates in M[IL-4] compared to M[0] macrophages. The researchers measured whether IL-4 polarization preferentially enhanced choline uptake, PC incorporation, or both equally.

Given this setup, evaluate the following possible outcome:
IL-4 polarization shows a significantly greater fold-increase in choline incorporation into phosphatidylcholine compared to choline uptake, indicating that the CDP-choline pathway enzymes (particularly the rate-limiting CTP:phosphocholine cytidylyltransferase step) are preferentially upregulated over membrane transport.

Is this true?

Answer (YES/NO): NO